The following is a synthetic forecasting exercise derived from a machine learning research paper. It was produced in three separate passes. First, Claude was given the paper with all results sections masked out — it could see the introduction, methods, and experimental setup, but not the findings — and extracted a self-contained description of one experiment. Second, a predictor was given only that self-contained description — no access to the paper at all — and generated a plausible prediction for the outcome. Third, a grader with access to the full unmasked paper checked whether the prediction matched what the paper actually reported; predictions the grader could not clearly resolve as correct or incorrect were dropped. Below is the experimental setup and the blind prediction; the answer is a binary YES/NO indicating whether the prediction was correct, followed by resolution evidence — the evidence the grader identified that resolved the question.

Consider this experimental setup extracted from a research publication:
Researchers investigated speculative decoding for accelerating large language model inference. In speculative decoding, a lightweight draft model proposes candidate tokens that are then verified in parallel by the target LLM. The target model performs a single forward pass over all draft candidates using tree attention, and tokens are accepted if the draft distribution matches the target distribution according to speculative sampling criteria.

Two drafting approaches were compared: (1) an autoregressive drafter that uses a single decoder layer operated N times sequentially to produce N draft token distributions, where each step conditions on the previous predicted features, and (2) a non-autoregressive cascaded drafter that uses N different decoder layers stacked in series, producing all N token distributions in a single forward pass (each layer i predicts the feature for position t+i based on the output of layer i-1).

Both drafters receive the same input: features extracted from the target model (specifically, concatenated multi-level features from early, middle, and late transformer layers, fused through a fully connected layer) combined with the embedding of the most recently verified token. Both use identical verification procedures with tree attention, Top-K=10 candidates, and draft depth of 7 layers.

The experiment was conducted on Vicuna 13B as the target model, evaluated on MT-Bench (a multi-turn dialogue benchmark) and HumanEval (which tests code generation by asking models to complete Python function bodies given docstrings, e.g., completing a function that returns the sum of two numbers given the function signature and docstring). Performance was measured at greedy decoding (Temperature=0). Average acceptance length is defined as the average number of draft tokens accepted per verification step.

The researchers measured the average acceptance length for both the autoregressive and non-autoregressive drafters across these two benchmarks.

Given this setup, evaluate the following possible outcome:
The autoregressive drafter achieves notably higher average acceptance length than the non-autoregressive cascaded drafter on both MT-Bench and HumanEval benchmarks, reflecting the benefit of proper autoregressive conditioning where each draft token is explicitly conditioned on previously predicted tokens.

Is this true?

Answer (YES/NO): NO